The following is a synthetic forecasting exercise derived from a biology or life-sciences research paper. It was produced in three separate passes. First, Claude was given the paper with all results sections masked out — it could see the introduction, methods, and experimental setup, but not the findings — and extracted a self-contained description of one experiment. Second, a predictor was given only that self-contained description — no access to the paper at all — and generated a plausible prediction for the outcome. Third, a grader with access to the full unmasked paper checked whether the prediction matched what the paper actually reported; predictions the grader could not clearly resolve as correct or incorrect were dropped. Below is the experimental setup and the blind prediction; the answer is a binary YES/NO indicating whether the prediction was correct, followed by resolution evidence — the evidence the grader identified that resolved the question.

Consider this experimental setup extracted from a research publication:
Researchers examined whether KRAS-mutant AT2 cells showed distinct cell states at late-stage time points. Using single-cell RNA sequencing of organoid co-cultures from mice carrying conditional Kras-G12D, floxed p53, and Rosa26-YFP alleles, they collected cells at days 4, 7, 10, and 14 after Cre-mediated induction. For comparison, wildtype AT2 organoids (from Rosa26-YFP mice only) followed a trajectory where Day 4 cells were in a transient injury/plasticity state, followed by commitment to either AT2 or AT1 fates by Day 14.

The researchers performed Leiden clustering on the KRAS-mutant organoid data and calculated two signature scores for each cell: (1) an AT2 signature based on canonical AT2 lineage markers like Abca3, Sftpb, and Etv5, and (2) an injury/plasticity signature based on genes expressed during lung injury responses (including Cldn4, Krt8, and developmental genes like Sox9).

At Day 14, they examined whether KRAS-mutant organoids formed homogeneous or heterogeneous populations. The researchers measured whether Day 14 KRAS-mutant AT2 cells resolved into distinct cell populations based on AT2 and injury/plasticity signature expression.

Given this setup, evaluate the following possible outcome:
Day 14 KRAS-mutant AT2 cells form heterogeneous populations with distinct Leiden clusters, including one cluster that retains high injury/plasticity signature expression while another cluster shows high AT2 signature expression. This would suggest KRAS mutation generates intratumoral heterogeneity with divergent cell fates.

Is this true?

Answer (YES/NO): YES